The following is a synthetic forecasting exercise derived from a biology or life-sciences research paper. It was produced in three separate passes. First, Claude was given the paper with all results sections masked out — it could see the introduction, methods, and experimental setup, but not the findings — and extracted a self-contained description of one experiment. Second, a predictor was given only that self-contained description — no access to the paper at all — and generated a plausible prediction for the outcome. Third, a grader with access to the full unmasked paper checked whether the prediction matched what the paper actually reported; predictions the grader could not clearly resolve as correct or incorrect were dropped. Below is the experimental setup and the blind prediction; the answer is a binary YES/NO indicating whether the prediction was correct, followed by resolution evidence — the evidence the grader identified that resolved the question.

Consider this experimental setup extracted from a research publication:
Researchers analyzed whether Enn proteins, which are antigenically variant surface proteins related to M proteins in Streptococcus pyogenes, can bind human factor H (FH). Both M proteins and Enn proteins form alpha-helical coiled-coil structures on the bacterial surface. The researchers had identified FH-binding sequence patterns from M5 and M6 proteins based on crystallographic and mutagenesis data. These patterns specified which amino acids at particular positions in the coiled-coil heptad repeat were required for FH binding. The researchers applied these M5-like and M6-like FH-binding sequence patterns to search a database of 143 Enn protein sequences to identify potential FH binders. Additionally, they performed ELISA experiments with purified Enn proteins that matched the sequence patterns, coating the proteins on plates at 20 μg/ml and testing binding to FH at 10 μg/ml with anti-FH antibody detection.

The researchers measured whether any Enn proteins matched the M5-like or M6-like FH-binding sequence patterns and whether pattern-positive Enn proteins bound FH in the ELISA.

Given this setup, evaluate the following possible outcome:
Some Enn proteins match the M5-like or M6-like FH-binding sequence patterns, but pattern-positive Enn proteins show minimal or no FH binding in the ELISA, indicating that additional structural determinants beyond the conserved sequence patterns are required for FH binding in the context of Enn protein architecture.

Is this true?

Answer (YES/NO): YES